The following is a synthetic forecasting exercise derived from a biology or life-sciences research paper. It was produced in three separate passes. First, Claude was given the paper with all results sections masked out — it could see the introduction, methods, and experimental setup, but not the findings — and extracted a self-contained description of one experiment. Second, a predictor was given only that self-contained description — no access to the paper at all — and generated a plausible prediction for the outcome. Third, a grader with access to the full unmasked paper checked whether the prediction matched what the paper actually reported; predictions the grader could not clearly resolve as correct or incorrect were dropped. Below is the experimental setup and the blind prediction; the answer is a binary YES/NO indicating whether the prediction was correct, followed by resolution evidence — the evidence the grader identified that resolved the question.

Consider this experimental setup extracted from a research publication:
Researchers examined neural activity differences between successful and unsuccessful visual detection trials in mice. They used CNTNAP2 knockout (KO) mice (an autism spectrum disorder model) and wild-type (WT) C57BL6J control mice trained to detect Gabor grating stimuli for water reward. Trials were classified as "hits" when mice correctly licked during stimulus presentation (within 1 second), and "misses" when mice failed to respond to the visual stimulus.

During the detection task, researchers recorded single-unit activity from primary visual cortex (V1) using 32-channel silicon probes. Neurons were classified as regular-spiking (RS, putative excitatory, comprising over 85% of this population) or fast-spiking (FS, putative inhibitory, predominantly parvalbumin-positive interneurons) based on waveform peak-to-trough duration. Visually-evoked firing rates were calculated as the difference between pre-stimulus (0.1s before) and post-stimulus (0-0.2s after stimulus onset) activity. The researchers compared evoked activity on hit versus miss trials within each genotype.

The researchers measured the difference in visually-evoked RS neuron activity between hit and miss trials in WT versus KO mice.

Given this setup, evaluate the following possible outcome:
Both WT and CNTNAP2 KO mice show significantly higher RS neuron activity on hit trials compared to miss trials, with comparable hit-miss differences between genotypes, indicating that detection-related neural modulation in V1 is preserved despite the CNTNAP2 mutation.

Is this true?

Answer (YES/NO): NO